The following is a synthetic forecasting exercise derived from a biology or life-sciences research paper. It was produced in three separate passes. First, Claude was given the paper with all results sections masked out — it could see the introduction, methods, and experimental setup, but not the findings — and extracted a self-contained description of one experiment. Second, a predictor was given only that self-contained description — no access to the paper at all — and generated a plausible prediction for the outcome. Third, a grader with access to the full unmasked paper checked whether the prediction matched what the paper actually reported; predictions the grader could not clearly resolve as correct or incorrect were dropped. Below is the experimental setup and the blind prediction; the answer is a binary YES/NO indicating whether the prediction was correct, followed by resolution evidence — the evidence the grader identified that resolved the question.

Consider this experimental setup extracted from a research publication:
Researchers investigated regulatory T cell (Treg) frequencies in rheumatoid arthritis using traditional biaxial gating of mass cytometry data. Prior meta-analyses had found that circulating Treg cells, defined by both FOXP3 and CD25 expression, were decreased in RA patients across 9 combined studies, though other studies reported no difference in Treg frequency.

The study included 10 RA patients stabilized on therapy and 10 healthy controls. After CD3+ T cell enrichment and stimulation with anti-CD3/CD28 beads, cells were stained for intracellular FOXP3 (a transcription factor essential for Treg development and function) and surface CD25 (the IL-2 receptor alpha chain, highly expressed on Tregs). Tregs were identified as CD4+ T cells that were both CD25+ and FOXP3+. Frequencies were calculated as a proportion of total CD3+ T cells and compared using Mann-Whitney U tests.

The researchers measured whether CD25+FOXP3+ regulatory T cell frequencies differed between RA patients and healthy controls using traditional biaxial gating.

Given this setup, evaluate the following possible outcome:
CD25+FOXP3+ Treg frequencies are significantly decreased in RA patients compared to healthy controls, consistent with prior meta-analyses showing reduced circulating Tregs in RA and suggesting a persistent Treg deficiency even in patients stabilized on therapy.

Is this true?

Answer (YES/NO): NO